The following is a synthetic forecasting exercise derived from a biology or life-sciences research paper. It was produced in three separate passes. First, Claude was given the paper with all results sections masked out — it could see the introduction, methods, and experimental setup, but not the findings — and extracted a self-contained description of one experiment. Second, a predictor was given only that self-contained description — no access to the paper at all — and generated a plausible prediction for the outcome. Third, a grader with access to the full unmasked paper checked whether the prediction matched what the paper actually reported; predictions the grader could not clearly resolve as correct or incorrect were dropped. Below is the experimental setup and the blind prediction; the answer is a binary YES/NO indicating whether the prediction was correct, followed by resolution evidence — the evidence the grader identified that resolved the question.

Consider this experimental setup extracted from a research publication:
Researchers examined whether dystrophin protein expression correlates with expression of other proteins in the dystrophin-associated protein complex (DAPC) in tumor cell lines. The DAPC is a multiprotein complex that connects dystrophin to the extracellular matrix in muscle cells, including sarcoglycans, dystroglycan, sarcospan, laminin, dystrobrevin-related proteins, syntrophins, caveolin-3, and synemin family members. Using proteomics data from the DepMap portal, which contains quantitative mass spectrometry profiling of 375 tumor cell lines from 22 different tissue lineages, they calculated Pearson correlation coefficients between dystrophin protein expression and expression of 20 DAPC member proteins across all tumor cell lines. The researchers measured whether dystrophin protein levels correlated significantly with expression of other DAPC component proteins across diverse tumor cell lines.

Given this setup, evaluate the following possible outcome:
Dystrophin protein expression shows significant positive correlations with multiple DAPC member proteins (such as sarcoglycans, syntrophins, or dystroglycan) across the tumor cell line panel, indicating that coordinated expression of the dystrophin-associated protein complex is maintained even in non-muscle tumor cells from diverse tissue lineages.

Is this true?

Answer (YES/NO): NO